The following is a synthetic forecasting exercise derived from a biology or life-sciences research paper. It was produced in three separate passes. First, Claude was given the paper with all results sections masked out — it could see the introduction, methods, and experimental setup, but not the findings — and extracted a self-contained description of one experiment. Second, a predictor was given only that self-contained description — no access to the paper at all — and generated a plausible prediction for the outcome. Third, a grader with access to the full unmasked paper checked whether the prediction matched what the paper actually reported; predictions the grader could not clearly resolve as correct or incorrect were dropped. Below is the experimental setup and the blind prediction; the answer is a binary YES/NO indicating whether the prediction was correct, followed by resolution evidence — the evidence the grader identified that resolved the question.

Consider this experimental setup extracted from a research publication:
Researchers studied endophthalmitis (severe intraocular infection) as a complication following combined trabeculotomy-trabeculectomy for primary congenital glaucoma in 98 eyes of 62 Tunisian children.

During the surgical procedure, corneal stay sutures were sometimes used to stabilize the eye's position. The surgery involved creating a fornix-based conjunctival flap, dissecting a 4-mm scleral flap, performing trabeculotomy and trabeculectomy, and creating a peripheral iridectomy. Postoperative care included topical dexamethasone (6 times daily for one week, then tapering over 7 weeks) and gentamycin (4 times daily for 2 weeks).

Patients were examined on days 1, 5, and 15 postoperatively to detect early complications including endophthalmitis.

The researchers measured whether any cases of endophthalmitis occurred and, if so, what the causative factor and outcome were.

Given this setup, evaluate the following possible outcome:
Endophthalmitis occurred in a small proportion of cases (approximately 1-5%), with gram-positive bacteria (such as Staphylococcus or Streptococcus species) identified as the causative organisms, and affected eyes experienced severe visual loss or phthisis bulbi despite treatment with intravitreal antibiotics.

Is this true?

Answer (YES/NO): NO